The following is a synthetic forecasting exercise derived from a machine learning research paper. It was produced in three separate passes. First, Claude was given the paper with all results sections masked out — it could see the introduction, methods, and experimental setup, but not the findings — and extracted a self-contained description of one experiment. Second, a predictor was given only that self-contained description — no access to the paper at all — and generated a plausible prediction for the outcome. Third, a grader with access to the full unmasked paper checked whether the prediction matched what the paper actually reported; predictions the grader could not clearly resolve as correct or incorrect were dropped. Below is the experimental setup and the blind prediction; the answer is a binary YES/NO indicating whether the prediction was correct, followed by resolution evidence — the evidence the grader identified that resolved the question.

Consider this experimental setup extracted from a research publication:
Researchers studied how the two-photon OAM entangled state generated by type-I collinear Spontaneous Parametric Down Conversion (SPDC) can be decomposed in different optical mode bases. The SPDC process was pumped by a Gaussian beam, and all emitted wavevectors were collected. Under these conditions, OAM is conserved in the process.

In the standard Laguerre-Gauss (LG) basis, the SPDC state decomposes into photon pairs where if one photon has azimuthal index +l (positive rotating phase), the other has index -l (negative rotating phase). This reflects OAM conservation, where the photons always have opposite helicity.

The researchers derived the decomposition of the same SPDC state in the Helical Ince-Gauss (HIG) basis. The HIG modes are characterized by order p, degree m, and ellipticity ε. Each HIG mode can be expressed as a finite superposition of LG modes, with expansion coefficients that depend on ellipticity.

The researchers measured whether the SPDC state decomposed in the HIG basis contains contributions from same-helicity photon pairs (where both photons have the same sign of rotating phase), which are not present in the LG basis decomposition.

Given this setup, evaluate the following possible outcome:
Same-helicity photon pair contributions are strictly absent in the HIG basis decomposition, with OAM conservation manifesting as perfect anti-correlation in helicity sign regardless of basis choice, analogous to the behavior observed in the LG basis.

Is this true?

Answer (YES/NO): NO